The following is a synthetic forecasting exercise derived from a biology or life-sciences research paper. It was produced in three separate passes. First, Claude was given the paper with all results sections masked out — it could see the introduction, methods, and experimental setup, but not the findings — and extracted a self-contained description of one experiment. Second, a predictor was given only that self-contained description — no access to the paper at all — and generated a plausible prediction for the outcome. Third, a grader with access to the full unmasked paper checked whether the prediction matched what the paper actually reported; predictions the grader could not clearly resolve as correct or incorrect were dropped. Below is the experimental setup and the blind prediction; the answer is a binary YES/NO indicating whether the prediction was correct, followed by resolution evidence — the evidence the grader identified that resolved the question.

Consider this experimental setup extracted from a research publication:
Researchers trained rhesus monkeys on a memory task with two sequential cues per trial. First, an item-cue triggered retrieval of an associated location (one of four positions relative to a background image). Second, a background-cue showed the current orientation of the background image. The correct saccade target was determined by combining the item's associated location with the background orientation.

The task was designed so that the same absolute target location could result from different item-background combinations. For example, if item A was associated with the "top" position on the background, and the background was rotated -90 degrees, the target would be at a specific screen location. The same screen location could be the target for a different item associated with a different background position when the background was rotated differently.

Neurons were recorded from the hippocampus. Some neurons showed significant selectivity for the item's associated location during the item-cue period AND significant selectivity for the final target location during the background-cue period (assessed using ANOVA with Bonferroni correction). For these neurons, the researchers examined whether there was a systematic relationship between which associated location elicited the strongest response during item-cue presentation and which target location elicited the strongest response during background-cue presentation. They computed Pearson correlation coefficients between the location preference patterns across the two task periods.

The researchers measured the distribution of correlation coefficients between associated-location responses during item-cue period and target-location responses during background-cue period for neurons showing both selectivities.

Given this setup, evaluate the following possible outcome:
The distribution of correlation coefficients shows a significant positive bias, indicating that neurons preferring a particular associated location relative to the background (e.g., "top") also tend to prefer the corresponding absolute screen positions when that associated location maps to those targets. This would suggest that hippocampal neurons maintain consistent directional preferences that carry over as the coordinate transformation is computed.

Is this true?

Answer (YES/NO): NO